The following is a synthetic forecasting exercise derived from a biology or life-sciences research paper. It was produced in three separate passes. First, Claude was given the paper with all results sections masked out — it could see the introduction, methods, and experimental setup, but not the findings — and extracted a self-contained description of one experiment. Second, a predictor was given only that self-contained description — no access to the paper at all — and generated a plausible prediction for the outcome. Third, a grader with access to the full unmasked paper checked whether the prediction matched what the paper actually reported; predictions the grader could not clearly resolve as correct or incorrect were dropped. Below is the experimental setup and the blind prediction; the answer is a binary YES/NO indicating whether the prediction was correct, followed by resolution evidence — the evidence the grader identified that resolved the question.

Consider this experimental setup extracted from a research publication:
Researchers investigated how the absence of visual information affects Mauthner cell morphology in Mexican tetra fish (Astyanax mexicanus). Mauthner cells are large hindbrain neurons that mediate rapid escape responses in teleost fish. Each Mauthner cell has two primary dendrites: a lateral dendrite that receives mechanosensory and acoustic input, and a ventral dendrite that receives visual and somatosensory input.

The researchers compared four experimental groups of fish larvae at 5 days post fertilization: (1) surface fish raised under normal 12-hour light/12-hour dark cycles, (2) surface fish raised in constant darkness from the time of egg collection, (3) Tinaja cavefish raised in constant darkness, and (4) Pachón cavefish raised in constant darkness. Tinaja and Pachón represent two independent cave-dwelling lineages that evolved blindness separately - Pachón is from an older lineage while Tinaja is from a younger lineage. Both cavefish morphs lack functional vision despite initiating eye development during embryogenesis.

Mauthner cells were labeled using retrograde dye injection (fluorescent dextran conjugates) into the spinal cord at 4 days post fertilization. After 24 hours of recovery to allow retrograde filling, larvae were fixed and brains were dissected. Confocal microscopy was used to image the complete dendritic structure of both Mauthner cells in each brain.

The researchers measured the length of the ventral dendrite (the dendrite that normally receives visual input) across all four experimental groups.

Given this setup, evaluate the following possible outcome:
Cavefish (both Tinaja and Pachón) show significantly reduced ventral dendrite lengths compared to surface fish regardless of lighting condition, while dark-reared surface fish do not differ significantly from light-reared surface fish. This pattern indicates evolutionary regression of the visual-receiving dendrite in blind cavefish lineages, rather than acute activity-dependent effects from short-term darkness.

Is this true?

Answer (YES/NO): NO